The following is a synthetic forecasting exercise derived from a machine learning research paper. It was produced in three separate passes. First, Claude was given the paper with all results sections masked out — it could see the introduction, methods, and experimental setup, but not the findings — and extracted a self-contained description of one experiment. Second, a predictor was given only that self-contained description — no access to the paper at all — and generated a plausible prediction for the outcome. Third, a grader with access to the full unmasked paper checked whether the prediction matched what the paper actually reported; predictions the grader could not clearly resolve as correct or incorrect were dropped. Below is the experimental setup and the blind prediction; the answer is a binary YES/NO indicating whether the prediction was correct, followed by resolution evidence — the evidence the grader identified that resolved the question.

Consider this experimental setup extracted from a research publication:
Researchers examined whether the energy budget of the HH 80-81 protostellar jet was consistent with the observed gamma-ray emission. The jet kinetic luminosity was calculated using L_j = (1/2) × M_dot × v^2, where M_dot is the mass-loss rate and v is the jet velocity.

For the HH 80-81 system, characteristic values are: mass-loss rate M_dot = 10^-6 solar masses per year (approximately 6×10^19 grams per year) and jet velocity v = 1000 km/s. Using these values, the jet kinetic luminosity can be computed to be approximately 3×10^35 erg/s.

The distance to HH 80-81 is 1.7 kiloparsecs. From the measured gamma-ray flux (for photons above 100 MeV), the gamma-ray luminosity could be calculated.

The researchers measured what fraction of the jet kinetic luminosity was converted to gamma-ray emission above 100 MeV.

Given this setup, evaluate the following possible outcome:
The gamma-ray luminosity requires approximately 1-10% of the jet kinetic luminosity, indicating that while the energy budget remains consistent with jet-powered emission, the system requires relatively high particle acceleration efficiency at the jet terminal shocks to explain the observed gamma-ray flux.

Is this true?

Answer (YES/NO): NO